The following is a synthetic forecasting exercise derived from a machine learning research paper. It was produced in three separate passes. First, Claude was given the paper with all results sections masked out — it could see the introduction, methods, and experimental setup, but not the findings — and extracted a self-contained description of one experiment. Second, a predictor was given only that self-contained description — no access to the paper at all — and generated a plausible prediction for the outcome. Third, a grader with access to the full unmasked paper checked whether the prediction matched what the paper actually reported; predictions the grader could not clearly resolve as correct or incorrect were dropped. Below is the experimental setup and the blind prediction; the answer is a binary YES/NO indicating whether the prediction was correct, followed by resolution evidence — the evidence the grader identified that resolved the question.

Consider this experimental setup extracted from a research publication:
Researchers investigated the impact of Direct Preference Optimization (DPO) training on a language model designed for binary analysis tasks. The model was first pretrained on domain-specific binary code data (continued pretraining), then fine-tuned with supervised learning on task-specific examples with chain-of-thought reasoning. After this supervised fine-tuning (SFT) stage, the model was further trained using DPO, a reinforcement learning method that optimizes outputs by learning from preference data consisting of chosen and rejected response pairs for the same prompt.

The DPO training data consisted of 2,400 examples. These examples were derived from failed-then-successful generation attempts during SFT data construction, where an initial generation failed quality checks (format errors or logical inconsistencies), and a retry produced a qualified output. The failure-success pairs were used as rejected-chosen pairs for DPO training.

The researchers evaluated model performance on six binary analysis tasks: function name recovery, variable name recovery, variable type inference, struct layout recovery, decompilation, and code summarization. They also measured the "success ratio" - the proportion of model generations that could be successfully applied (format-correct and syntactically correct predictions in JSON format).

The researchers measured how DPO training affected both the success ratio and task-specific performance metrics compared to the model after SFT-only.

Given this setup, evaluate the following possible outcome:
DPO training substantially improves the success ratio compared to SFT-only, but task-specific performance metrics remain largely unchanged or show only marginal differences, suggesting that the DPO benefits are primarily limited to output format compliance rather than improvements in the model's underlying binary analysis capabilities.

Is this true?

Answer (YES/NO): NO